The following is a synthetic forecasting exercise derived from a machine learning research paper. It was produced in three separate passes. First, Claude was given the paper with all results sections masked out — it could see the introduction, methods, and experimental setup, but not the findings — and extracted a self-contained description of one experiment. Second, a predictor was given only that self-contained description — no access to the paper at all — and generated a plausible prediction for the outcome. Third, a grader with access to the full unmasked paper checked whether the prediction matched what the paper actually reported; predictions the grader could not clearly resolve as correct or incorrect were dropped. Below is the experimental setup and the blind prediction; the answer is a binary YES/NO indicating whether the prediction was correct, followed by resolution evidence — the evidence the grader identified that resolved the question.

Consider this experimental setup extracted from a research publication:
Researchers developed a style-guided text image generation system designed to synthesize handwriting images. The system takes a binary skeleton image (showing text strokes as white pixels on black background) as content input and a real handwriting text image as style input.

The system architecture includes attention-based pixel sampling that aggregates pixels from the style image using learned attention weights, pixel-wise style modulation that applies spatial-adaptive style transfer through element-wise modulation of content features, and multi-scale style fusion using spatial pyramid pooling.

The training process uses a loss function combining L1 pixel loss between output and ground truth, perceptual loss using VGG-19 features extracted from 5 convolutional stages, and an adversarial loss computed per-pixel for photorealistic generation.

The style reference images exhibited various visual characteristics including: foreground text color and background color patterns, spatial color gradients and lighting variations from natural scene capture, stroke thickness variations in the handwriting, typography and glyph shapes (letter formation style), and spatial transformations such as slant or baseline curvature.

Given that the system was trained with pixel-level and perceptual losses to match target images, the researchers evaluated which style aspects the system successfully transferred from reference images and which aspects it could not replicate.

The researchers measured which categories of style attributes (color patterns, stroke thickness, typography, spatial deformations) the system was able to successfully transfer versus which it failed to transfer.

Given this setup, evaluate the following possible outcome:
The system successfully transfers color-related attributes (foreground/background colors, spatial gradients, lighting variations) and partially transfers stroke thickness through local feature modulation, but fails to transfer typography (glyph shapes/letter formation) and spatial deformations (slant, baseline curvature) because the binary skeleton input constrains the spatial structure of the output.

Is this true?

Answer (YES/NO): NO